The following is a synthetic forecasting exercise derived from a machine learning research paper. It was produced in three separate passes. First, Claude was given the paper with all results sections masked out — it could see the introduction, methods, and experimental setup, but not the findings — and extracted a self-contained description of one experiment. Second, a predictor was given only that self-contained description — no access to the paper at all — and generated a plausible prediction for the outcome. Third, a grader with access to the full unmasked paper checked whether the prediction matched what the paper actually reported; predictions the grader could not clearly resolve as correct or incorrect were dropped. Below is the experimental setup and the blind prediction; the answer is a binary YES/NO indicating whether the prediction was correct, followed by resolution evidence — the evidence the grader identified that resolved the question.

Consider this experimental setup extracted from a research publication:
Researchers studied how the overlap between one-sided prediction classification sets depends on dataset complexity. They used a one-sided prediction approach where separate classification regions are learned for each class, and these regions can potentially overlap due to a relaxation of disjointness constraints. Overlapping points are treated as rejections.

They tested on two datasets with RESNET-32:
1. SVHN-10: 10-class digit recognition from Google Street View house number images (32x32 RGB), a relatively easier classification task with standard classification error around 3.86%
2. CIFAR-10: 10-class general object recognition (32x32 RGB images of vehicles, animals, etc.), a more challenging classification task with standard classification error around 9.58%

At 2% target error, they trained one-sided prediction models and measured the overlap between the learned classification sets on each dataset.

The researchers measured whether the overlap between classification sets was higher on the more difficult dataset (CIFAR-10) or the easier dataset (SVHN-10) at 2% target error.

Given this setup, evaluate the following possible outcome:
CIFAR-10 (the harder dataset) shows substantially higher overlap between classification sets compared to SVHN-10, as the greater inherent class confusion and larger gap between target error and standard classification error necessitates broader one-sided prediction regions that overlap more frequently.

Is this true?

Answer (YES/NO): YES